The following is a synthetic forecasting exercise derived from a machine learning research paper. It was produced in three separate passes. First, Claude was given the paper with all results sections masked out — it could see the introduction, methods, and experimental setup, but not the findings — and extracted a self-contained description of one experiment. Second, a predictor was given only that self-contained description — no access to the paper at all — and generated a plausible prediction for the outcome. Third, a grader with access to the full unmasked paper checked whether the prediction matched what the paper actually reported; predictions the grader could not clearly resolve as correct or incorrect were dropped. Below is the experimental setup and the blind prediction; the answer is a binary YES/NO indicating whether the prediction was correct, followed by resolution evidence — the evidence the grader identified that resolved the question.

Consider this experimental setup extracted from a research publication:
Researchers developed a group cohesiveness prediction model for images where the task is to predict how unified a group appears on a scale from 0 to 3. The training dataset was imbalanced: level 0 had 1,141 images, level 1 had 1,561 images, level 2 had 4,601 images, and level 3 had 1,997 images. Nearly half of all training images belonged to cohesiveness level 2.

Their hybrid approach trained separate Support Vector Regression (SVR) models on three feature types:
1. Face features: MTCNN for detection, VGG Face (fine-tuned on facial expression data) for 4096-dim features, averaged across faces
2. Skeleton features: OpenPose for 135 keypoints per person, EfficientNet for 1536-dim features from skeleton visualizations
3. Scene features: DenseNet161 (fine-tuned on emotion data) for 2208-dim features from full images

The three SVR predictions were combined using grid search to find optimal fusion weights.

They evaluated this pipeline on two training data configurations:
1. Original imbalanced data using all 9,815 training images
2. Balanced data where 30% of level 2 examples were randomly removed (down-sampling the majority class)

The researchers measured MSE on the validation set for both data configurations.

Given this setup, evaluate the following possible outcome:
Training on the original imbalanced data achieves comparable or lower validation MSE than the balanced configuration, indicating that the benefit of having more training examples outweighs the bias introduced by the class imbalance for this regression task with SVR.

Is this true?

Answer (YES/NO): NO